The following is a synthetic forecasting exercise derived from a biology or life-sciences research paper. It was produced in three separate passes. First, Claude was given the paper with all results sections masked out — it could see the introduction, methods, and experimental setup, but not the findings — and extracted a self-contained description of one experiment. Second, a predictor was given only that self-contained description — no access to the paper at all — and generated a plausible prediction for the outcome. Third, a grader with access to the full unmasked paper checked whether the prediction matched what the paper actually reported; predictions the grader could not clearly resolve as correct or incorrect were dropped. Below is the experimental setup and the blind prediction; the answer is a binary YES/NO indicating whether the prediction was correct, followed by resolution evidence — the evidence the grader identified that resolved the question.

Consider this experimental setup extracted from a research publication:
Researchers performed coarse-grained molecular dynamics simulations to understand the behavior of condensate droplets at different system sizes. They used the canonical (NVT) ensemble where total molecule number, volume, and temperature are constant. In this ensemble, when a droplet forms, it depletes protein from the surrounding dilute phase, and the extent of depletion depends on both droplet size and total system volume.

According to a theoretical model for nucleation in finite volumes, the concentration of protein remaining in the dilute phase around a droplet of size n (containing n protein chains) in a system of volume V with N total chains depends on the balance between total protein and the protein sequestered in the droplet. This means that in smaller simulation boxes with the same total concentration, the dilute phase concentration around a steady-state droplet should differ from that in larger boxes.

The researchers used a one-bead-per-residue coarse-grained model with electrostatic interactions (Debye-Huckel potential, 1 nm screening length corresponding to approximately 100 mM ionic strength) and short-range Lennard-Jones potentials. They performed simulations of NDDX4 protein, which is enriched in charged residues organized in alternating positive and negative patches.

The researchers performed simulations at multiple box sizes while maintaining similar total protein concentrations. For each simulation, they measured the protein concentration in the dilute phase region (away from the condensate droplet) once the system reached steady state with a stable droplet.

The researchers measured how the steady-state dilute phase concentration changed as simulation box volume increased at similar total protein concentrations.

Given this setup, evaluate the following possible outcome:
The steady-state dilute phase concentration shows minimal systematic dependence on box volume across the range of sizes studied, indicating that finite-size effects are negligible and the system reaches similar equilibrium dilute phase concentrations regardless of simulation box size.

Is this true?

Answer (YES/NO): NO